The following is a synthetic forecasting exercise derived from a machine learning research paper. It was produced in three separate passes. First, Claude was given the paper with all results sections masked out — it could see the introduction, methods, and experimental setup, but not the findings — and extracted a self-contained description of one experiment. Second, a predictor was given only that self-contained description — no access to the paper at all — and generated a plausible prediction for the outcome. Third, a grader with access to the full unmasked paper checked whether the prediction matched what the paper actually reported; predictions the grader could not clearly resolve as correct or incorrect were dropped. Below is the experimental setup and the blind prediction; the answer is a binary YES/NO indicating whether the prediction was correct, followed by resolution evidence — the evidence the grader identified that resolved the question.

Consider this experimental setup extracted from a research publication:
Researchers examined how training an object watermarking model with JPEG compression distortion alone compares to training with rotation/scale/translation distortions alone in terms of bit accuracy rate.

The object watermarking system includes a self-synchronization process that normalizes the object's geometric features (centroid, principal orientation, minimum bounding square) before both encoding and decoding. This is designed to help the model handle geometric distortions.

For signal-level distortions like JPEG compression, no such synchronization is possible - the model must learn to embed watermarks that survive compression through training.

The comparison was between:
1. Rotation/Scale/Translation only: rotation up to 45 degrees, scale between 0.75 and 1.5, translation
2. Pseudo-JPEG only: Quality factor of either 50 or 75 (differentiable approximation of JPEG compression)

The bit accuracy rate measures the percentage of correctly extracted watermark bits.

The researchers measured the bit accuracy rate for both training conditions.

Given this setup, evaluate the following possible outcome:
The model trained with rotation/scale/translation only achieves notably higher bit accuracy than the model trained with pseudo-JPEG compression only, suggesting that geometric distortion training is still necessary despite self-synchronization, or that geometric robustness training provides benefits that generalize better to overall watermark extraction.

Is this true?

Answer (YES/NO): YES